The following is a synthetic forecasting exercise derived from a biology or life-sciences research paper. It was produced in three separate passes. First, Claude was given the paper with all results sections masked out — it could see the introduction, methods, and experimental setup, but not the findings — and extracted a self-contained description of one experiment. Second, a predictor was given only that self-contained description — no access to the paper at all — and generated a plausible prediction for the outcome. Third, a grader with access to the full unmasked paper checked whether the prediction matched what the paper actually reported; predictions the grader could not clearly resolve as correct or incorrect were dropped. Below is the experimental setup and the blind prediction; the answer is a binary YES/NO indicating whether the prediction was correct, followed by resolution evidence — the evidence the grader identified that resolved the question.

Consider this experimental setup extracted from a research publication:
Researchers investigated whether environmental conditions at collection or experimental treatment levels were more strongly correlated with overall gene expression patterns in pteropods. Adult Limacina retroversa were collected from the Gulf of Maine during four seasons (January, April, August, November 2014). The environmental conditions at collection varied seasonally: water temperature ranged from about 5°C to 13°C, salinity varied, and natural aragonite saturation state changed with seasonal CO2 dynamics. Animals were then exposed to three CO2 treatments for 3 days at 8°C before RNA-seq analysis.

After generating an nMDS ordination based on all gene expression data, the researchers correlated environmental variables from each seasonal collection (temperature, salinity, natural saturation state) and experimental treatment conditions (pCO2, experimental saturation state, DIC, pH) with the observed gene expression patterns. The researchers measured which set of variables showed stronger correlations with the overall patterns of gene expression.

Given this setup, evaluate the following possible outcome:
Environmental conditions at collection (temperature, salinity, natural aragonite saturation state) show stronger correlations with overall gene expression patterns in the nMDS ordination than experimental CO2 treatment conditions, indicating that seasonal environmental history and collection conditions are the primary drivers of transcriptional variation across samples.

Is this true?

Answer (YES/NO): YES